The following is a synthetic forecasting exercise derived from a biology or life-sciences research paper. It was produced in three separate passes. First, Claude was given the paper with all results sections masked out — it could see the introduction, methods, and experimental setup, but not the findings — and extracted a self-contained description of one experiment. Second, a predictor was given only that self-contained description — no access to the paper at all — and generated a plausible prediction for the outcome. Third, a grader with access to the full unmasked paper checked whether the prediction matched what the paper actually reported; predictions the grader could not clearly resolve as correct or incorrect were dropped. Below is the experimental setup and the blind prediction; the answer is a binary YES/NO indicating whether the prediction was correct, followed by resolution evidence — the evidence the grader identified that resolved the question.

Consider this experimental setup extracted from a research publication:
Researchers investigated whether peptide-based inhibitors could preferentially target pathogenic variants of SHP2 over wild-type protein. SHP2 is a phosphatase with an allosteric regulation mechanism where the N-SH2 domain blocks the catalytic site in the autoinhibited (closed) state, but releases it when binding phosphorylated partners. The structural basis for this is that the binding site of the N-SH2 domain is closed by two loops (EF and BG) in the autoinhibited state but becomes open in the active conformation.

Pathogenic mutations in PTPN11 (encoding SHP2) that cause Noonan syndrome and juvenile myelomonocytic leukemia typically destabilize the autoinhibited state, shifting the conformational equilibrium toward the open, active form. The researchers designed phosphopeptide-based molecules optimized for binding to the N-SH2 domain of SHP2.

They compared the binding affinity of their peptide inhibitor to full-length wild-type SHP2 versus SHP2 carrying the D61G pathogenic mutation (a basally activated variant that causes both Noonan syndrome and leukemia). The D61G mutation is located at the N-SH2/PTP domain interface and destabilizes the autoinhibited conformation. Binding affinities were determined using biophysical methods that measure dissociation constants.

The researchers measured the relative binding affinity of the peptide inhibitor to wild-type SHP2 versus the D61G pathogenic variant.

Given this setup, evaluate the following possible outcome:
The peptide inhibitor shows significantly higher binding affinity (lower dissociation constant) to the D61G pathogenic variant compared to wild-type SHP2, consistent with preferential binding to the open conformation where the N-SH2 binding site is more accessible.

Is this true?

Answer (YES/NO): YES